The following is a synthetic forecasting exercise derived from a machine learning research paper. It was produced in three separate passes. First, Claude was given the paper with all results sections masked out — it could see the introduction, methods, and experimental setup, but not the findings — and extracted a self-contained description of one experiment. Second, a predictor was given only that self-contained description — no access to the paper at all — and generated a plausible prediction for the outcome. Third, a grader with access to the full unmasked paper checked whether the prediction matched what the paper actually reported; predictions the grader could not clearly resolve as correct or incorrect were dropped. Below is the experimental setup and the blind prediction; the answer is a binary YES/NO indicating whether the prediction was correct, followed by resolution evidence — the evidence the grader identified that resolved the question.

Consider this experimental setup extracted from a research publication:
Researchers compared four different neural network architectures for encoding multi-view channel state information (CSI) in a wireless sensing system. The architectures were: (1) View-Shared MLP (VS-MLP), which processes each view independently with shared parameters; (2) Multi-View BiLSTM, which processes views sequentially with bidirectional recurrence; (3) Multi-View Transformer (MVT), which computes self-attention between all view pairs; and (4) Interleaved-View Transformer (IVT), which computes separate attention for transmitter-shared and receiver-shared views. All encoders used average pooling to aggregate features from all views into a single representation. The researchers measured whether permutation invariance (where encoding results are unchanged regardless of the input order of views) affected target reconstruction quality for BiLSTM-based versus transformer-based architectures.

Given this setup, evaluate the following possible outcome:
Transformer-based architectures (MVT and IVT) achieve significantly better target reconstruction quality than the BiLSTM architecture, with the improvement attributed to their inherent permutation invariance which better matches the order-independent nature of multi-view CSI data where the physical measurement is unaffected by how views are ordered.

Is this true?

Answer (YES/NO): NO